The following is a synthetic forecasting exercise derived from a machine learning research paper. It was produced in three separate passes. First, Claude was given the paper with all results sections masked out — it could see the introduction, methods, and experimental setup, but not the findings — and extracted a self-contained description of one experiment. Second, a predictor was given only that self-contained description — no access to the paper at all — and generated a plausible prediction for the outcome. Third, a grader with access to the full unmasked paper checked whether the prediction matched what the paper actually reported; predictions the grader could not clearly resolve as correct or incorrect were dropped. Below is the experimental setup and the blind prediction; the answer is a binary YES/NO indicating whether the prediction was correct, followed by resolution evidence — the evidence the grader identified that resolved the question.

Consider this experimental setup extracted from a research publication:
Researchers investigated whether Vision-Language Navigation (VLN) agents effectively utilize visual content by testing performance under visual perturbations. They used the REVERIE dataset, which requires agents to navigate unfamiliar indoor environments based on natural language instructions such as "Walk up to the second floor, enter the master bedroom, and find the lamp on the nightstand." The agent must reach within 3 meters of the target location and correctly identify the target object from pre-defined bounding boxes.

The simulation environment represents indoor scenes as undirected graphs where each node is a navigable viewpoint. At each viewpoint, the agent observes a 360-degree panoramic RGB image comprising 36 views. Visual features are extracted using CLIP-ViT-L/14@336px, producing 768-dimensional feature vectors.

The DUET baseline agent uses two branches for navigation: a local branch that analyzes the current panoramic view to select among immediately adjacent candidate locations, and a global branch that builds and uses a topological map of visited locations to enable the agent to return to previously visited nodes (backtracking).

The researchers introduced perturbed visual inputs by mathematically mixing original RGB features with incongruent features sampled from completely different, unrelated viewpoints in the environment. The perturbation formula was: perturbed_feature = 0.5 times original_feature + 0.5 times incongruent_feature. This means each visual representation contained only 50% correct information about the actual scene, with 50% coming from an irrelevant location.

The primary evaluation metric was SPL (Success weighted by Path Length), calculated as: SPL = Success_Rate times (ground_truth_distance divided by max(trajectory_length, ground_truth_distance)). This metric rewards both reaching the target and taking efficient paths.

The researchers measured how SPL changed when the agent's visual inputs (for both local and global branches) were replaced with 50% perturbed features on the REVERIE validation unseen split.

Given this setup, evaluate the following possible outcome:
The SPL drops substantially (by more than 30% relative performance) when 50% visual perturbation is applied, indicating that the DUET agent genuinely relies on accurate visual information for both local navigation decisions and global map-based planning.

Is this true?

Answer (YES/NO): NO